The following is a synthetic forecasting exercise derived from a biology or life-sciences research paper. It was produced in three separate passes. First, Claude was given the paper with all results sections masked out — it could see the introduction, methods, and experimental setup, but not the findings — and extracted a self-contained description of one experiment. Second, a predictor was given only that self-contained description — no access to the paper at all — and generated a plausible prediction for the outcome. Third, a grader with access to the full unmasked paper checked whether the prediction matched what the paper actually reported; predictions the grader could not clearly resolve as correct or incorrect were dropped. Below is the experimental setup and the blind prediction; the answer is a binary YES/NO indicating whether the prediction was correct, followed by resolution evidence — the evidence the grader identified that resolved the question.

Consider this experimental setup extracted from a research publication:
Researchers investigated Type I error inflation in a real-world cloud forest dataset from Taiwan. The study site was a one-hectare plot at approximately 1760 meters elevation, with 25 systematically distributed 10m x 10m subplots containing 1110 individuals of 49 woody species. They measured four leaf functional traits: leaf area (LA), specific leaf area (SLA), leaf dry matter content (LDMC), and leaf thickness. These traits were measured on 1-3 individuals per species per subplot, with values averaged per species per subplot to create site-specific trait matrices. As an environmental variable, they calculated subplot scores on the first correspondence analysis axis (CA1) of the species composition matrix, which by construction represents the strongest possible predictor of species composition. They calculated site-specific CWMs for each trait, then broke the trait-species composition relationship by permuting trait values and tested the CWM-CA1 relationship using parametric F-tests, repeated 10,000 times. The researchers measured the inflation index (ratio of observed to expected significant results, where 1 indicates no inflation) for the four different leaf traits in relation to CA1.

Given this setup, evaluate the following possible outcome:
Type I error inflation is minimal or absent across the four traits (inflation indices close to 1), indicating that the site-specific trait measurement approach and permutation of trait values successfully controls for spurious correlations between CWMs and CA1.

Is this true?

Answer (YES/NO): NO